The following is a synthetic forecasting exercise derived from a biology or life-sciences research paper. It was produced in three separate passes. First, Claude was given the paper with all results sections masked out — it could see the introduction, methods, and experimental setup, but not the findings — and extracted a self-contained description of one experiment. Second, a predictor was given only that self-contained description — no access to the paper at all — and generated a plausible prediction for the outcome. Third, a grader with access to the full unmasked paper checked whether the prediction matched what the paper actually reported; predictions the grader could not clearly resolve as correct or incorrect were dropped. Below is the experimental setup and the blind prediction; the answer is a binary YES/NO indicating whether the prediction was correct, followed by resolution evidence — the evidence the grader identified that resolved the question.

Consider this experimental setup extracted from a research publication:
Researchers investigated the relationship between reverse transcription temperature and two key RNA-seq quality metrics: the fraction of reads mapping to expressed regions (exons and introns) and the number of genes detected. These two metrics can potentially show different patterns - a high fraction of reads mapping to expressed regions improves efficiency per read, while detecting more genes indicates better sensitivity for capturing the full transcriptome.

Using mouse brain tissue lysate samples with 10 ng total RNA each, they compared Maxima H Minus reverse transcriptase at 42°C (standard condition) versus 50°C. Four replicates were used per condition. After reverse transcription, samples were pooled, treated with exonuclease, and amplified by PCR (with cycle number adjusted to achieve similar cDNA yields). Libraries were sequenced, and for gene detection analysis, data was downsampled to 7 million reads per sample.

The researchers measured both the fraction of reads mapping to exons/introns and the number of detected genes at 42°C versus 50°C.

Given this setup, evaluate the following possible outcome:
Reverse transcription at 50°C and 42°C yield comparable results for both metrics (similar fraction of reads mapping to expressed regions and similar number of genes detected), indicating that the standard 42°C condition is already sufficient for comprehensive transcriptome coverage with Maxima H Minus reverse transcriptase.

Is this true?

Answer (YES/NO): NO